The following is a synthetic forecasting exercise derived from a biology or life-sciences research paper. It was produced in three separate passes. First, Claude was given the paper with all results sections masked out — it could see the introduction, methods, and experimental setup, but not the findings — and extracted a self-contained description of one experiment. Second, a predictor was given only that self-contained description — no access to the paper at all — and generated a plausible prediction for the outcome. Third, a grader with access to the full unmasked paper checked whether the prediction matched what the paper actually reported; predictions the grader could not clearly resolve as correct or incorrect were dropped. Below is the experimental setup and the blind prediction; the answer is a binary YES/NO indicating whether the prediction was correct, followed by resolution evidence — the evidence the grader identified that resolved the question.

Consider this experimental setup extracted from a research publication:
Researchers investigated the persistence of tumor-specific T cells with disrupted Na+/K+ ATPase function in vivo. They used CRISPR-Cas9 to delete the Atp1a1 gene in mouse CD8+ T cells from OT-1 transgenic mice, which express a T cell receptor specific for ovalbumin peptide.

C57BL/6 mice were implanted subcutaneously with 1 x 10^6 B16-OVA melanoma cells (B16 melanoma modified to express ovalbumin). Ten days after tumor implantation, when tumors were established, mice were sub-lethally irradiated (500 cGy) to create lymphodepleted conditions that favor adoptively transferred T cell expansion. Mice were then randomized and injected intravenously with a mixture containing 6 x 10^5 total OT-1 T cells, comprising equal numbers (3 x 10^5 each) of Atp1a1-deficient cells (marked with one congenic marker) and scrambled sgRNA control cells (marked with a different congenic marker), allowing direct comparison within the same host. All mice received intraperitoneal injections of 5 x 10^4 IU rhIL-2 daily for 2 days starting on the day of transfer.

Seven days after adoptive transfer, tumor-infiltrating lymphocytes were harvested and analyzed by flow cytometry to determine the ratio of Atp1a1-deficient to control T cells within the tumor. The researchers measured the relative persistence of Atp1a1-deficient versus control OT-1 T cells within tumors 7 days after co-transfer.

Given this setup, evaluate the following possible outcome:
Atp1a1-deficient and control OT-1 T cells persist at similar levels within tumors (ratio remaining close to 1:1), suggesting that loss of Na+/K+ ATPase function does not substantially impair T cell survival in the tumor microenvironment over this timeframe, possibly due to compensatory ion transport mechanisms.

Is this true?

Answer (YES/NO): NO